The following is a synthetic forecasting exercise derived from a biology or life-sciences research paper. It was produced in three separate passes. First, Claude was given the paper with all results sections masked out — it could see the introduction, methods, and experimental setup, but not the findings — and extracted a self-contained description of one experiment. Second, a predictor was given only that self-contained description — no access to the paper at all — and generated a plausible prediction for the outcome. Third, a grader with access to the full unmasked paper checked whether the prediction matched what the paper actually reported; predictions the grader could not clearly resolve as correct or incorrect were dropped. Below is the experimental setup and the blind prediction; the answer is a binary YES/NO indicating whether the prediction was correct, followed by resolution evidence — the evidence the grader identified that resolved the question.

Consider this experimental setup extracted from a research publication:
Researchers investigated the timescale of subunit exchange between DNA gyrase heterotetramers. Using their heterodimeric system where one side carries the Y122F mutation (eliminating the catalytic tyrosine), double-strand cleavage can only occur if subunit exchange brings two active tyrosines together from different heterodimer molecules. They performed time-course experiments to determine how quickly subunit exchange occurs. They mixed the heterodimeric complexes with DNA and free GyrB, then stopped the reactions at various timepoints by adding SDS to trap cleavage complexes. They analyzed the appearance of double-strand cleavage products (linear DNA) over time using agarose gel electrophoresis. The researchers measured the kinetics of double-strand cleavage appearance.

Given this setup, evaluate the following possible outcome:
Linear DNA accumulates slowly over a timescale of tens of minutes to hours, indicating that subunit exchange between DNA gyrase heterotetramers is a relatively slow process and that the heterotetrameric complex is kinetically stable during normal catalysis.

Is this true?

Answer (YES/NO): NO